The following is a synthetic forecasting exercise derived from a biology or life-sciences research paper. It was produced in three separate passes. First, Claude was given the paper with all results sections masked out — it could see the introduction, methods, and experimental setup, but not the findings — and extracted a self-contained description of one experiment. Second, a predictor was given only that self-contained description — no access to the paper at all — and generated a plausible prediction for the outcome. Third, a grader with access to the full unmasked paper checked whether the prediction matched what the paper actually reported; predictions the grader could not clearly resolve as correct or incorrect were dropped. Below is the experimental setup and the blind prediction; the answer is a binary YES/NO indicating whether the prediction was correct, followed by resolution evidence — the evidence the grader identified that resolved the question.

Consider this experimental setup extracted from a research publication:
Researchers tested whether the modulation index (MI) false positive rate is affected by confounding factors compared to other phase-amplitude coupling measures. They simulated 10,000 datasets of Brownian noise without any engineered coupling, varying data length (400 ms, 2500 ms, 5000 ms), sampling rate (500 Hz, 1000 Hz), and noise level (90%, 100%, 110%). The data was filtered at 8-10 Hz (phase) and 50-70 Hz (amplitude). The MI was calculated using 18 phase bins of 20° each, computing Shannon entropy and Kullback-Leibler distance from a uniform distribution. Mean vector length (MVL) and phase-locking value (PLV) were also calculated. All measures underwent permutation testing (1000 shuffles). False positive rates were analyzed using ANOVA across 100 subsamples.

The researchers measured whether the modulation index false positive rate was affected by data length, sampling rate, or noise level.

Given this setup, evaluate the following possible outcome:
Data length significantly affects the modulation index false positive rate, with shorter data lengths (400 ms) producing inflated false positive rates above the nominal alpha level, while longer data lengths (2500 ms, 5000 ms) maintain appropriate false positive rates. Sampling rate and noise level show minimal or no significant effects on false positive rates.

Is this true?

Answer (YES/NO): NO